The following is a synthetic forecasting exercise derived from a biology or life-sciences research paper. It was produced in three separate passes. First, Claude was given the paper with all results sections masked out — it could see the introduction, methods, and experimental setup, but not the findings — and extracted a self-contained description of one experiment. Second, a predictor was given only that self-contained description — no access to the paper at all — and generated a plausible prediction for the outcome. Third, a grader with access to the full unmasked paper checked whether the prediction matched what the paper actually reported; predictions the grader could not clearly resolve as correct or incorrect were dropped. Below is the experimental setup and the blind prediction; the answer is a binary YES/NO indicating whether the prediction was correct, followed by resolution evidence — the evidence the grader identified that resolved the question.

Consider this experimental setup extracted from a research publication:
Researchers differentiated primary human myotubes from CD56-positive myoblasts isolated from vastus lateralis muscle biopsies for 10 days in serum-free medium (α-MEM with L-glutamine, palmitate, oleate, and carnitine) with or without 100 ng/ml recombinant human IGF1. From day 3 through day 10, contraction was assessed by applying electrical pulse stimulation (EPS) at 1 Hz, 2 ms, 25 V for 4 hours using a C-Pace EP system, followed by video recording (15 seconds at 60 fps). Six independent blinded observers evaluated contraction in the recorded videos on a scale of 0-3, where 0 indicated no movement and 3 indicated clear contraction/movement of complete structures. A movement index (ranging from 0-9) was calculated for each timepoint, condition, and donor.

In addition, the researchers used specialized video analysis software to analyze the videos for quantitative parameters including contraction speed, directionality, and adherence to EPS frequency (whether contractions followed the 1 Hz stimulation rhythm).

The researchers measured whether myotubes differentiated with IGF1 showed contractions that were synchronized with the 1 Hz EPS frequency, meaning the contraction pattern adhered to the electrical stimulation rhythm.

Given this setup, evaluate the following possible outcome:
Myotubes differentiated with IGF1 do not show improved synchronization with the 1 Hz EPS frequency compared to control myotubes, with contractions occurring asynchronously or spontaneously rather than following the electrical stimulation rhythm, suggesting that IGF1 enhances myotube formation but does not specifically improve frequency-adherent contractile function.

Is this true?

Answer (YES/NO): NO